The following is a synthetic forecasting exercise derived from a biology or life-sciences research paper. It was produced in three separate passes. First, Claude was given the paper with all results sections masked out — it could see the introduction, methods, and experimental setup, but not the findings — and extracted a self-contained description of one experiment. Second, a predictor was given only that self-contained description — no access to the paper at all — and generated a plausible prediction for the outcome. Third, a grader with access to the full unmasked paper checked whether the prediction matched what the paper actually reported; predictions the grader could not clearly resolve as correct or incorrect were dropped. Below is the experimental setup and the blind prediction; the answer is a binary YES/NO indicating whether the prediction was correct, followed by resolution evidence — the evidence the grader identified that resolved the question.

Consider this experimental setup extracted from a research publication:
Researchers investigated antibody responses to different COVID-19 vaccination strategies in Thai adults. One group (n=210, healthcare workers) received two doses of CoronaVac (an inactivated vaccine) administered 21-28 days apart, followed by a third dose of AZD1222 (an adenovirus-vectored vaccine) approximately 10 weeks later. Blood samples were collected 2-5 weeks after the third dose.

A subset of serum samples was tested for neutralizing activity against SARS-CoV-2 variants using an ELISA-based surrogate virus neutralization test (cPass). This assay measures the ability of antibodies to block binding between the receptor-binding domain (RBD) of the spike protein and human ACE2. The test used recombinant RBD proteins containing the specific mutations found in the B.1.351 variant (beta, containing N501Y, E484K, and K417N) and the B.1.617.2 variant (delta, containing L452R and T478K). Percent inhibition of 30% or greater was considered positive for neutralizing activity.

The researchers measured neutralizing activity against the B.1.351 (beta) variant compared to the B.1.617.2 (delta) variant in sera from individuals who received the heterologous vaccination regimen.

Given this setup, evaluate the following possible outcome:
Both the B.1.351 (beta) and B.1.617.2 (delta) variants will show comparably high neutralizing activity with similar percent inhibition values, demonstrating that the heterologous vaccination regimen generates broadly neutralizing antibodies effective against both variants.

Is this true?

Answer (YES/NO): NO